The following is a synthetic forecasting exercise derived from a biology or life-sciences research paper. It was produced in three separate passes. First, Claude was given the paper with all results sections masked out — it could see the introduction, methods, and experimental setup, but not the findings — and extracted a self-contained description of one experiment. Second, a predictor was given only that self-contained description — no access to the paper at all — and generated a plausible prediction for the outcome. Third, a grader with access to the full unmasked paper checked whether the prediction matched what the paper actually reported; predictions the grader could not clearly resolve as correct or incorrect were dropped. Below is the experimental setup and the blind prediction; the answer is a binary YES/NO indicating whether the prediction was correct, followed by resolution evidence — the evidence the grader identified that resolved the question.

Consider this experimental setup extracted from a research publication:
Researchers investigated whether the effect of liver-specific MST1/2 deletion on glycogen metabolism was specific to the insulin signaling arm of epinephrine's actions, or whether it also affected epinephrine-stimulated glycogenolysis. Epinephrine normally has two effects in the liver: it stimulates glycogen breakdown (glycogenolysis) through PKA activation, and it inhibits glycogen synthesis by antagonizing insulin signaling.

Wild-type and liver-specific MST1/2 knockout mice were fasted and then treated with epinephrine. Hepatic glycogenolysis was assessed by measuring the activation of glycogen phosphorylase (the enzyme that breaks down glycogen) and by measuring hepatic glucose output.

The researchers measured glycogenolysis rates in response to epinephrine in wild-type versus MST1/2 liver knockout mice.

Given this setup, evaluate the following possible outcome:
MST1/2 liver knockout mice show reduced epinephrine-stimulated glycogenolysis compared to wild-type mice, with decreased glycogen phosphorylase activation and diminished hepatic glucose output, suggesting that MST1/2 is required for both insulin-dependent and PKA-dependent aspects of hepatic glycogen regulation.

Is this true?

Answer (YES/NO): NO